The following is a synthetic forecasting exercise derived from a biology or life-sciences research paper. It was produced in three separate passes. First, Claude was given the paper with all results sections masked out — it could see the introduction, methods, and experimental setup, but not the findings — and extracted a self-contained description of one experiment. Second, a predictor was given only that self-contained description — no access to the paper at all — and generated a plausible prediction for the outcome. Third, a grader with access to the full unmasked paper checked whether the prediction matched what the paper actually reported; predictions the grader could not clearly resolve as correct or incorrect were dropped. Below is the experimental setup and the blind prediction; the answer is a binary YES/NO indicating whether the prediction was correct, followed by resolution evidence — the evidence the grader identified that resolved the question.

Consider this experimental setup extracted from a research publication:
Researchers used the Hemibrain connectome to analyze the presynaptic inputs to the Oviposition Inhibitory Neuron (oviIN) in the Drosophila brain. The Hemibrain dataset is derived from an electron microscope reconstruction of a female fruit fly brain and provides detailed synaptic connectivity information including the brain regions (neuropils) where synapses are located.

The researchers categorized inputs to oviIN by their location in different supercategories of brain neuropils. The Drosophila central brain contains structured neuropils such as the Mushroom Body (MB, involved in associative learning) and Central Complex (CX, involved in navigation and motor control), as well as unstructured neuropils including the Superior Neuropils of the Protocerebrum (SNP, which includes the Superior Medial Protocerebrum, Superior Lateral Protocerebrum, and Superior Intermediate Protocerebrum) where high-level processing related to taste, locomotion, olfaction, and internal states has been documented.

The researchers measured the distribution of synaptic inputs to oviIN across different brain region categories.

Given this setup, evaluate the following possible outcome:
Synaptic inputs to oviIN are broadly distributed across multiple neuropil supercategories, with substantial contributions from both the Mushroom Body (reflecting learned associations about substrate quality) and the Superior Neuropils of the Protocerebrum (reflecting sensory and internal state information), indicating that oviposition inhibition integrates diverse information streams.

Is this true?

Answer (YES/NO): NO